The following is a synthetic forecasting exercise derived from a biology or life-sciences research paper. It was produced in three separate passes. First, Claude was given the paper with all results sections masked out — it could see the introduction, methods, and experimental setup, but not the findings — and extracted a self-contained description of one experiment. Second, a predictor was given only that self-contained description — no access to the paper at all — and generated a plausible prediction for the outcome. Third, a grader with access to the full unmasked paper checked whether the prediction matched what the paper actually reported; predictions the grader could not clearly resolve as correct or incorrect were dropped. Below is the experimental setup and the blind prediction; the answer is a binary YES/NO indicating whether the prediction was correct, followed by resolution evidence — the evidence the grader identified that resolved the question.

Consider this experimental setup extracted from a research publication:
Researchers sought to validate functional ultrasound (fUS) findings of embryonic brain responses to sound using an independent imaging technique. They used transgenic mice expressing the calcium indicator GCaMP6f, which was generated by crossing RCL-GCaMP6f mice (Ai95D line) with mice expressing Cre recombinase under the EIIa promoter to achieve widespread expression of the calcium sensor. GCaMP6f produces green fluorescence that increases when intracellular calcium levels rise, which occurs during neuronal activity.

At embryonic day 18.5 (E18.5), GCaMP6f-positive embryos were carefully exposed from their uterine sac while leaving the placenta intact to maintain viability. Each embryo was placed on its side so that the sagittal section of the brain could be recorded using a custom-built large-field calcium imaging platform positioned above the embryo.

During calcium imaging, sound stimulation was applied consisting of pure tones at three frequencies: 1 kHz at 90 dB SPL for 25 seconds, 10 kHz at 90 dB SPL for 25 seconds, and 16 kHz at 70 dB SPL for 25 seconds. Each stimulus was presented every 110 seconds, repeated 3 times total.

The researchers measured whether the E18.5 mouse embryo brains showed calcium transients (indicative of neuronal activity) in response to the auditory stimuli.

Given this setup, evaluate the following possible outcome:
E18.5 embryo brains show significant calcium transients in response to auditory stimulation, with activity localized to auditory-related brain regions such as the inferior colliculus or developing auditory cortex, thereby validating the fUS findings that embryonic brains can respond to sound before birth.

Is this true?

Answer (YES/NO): YES